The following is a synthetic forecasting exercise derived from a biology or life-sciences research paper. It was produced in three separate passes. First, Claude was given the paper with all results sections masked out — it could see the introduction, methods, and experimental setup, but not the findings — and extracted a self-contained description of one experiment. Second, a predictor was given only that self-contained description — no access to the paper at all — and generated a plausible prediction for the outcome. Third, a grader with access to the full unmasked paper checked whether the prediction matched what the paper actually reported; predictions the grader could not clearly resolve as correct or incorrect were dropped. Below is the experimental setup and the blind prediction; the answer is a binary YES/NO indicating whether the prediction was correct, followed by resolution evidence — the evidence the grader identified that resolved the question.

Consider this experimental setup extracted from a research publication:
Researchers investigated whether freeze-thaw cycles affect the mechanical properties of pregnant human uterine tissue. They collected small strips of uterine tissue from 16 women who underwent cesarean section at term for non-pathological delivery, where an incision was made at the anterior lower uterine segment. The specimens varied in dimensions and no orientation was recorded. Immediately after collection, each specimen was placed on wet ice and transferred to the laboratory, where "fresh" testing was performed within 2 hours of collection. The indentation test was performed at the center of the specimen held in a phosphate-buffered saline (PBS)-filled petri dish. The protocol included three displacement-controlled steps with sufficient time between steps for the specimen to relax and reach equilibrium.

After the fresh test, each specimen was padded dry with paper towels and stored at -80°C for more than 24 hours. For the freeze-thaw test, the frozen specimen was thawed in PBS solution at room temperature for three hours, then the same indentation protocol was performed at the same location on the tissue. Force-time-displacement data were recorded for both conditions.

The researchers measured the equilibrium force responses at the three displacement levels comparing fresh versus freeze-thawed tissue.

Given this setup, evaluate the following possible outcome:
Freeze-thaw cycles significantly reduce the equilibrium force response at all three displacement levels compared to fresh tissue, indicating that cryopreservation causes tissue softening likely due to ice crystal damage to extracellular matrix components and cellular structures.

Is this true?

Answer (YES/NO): NO